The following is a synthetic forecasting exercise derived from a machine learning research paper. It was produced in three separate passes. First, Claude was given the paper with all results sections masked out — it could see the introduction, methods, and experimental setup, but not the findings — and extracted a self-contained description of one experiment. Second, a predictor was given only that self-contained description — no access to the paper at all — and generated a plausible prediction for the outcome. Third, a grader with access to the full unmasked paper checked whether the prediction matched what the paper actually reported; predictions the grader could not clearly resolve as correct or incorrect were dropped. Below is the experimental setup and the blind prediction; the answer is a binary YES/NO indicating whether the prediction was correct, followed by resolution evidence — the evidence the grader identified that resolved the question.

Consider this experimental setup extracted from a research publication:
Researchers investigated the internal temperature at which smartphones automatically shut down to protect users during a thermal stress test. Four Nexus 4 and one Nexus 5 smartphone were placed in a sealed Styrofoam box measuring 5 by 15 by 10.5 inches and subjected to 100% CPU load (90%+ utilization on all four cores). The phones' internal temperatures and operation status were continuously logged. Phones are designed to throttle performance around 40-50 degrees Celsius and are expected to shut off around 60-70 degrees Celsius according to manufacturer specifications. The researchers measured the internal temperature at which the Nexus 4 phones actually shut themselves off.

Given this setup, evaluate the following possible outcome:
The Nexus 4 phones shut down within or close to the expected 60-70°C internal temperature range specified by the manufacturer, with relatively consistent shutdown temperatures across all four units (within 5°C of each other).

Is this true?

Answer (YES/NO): NO